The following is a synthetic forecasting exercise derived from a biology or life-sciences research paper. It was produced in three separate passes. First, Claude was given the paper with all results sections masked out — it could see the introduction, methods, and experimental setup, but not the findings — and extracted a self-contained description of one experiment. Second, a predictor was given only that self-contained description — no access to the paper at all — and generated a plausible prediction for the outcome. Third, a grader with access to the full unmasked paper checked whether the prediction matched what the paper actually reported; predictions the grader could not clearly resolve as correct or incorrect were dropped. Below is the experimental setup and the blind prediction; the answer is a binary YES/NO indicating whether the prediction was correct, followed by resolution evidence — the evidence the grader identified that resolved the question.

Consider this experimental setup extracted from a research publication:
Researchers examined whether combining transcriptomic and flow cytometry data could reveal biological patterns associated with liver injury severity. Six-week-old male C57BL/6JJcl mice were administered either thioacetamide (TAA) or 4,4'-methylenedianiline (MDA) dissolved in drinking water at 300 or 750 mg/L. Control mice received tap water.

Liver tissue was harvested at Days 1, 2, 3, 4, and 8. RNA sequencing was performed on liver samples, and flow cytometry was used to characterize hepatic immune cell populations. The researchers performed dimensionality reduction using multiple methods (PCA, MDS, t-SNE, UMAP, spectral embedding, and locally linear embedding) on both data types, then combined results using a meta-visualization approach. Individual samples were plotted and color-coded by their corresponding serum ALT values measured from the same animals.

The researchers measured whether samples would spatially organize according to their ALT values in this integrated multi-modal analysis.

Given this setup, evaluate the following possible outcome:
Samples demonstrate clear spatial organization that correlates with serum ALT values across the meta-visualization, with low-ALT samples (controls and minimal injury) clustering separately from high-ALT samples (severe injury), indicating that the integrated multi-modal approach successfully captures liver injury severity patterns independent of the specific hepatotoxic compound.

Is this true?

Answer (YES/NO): YES